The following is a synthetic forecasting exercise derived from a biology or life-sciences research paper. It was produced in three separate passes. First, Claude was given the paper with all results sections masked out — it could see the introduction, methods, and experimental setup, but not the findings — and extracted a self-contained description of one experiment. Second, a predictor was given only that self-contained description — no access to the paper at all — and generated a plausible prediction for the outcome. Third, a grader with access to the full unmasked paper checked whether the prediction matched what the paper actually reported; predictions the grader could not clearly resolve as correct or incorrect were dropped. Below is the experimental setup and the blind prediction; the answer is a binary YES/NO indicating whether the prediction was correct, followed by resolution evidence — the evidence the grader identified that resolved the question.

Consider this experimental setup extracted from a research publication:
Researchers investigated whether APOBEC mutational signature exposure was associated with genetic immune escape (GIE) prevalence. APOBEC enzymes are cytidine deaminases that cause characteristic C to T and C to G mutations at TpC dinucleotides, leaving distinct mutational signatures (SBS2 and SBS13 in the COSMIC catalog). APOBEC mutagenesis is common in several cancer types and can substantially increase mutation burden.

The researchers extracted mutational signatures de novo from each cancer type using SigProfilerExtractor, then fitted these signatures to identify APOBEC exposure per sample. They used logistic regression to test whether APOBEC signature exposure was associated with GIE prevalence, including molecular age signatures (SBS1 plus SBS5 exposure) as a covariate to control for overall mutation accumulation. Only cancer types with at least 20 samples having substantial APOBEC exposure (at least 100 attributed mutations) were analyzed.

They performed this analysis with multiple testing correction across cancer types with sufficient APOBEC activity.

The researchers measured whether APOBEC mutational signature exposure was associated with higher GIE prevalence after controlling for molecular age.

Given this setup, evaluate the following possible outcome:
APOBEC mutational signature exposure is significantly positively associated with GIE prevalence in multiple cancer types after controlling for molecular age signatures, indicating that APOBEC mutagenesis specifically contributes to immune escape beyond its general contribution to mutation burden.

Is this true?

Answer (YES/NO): YES